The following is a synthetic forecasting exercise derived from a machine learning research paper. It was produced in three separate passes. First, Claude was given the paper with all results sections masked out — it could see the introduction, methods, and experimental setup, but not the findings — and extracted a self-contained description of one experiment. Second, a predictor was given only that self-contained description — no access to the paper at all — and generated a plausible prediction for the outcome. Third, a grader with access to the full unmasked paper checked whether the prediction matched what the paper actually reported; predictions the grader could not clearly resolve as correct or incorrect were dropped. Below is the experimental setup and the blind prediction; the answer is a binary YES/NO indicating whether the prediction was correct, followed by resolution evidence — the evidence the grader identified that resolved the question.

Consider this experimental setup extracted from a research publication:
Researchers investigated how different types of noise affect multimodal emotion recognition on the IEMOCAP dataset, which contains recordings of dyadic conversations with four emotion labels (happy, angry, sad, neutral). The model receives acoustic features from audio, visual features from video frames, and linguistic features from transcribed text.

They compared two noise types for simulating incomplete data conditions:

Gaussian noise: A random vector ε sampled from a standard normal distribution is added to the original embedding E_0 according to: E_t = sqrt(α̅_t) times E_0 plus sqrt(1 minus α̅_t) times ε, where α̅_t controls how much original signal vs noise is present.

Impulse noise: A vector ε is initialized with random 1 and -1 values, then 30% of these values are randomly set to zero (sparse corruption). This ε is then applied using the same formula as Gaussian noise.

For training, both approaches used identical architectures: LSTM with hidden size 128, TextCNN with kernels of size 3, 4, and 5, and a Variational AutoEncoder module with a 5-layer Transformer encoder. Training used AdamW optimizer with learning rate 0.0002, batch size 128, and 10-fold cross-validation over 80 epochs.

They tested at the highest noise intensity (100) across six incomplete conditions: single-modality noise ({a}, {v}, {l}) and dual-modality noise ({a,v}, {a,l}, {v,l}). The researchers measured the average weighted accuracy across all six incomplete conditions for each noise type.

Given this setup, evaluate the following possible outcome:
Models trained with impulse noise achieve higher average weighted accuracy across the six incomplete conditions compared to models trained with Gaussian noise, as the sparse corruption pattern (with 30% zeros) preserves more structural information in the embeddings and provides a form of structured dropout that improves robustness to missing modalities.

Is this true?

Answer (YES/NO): YES